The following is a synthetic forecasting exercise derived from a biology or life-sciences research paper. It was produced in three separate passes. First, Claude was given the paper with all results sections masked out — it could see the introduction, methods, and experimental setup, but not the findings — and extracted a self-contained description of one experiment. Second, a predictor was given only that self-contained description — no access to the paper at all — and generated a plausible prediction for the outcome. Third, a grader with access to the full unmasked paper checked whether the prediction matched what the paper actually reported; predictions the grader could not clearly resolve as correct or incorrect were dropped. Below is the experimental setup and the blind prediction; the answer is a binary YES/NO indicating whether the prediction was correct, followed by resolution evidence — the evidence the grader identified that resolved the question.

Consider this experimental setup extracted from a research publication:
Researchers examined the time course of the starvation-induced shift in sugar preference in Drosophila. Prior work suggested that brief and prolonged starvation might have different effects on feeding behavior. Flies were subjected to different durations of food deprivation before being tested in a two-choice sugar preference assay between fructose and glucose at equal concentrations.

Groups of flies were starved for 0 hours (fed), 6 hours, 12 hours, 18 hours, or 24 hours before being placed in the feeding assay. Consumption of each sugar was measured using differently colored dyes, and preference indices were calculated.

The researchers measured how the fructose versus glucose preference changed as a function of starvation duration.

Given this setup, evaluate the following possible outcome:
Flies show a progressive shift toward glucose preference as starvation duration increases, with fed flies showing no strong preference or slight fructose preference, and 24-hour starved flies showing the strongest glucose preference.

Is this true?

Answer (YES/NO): NO